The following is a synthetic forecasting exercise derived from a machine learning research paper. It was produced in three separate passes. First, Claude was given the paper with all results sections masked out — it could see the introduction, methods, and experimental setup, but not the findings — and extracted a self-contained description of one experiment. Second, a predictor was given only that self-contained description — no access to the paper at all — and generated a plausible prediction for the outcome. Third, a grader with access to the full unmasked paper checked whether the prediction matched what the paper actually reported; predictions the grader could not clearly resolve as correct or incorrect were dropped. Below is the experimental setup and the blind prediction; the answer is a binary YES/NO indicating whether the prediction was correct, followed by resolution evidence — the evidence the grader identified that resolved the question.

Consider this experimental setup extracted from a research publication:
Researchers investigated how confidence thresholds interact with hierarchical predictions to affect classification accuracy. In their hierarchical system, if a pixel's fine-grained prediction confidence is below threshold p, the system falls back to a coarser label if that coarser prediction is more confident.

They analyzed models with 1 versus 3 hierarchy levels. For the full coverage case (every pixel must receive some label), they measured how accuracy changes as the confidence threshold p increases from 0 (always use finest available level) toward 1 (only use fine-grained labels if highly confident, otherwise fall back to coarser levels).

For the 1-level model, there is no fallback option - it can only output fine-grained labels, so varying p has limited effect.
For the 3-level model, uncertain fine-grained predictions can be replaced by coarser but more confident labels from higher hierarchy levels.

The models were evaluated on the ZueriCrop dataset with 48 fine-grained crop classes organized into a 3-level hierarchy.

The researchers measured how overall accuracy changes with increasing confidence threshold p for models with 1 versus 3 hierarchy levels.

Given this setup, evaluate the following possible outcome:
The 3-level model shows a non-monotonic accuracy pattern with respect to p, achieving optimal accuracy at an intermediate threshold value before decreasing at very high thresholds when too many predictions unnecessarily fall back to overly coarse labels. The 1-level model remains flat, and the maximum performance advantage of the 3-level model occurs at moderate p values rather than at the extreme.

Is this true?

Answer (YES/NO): NO